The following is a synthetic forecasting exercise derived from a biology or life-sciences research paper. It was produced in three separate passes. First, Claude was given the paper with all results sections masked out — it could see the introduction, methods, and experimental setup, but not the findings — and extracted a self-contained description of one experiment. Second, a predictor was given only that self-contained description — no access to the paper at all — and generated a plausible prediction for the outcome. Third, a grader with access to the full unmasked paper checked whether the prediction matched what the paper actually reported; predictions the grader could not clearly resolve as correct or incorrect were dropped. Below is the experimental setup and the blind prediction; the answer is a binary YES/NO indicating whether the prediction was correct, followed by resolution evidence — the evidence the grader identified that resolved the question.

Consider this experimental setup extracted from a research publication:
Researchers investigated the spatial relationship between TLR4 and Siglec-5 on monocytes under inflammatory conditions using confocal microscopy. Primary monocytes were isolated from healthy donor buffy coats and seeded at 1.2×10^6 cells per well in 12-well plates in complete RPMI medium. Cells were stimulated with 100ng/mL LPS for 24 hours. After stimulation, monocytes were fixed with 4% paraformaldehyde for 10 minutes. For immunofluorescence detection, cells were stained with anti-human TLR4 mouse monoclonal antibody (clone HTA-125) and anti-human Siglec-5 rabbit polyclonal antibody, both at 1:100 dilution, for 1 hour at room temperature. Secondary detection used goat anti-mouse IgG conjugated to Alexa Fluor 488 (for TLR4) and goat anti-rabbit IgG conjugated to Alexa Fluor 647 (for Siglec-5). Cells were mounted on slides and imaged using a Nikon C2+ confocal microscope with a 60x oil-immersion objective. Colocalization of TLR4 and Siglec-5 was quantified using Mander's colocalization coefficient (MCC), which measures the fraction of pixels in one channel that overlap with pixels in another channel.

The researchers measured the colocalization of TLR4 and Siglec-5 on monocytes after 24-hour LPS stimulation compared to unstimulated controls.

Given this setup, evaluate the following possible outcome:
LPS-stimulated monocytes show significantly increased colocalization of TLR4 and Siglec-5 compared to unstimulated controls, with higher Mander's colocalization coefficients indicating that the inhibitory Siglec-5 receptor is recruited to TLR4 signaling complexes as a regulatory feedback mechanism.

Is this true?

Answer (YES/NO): NO